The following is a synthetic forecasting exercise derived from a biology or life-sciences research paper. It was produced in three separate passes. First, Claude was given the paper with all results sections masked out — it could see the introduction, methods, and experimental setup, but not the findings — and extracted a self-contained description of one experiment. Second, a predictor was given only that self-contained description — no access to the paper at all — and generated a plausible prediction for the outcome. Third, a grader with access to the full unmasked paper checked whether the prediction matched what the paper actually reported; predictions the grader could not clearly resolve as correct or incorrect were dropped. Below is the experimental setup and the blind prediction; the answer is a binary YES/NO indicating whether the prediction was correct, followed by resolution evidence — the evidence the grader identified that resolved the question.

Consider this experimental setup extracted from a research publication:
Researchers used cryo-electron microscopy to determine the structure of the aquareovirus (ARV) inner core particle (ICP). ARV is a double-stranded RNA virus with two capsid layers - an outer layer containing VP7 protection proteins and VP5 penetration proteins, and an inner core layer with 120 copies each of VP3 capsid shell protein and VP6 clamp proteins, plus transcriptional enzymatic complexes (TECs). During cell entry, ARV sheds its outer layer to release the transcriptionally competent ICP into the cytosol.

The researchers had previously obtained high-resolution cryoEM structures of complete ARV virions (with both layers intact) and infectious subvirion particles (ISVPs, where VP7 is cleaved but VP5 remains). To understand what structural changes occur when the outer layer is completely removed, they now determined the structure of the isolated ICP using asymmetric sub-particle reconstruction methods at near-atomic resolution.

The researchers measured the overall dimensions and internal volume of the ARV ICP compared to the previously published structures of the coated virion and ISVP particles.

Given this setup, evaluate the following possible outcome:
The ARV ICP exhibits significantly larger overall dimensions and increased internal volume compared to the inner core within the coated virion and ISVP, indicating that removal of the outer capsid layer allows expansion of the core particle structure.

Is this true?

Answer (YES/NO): YES